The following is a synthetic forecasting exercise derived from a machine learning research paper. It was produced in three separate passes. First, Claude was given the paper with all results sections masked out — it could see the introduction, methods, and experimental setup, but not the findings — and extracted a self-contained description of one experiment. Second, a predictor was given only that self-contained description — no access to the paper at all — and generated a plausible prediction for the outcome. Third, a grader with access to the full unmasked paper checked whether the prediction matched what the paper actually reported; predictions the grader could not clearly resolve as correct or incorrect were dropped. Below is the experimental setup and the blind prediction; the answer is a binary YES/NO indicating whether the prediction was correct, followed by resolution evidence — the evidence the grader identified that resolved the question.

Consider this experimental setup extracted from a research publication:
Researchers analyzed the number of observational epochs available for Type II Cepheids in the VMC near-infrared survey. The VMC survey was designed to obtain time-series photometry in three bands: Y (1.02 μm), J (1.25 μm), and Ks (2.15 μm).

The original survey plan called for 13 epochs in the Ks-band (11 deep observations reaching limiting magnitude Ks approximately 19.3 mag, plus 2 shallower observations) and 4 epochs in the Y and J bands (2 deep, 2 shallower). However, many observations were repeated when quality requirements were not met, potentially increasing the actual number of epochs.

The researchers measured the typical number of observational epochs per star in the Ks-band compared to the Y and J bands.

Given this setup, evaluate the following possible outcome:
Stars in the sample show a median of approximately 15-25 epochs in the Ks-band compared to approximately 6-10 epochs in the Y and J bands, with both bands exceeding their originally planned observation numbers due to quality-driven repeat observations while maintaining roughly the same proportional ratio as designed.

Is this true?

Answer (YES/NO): NO